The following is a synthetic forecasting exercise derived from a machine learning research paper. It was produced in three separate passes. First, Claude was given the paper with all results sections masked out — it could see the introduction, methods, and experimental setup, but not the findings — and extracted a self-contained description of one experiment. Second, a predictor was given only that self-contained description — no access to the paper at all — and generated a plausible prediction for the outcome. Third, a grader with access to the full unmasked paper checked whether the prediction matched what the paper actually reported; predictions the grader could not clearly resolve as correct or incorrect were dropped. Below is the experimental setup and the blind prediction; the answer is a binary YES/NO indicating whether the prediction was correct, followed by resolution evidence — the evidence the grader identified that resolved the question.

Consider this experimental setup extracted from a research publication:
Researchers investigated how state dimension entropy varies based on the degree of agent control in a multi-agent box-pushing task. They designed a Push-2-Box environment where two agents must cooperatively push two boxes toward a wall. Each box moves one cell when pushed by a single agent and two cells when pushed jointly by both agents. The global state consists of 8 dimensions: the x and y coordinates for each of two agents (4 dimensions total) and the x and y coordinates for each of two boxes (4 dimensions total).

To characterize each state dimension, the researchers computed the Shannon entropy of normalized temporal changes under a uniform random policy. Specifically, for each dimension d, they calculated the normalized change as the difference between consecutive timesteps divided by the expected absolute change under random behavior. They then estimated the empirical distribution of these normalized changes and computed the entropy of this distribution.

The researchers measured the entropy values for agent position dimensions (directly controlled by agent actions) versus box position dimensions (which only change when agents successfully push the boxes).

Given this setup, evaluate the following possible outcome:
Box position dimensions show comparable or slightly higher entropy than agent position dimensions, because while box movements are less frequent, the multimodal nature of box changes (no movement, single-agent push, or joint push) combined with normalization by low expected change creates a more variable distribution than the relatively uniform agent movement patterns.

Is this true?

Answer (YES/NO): NO